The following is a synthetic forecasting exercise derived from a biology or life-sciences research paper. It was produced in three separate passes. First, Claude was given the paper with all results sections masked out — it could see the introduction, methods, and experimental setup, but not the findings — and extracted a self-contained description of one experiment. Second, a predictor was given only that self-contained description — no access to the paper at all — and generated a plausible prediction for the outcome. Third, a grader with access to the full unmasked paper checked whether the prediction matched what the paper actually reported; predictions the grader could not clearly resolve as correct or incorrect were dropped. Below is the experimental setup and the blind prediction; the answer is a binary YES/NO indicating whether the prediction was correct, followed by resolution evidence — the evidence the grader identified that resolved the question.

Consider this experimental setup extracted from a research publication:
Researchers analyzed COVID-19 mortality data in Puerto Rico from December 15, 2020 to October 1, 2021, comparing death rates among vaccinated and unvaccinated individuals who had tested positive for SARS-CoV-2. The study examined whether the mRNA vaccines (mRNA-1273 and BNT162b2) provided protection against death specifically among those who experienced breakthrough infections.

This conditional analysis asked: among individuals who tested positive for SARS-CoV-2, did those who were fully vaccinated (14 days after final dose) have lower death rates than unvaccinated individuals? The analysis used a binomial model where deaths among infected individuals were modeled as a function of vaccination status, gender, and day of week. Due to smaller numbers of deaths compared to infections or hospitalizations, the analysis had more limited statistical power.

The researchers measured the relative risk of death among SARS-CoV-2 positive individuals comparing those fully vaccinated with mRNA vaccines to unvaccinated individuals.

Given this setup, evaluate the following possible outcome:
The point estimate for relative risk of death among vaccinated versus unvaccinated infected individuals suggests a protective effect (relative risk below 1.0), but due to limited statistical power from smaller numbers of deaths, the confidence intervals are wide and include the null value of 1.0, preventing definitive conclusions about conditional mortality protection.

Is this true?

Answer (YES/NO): NO